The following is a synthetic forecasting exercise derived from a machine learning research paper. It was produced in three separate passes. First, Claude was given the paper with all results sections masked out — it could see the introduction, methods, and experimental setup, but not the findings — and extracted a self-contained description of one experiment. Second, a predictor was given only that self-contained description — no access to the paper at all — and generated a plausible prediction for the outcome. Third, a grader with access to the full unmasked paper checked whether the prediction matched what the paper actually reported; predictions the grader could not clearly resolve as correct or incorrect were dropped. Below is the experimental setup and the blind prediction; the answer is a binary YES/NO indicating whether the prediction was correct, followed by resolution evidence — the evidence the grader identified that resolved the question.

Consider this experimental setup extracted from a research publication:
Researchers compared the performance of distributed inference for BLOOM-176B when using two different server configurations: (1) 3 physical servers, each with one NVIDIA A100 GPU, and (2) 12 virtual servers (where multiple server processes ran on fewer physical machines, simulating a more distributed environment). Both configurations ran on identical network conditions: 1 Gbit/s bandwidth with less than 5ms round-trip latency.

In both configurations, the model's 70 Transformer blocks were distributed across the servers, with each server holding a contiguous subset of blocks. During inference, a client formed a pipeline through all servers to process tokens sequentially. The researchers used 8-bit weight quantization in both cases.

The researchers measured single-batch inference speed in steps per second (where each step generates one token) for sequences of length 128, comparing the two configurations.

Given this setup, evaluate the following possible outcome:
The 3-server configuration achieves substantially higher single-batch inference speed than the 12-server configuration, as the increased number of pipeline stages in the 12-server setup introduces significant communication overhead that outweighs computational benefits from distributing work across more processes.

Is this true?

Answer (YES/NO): YES